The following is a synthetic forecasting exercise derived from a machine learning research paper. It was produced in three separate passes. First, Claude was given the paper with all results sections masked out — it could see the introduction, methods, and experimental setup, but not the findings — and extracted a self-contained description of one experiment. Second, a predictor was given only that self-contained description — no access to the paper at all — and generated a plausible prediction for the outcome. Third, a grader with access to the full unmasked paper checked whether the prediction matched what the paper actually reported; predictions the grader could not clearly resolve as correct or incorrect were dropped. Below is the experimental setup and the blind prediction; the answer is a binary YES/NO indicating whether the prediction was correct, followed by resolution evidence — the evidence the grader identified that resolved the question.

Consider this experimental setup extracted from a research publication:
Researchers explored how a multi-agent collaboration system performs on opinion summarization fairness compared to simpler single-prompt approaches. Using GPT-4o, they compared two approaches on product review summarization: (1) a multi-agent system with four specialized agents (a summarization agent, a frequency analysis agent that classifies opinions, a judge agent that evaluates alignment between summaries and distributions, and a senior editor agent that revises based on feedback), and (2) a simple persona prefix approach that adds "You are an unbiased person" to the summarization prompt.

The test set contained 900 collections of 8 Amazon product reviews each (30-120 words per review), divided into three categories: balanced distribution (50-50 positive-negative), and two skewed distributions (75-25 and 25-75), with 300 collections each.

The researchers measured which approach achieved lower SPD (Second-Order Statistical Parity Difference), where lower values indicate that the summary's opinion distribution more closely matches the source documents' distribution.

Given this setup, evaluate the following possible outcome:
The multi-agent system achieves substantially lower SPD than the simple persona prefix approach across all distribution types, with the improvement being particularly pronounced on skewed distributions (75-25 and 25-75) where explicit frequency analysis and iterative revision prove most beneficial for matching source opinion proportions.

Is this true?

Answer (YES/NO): NO